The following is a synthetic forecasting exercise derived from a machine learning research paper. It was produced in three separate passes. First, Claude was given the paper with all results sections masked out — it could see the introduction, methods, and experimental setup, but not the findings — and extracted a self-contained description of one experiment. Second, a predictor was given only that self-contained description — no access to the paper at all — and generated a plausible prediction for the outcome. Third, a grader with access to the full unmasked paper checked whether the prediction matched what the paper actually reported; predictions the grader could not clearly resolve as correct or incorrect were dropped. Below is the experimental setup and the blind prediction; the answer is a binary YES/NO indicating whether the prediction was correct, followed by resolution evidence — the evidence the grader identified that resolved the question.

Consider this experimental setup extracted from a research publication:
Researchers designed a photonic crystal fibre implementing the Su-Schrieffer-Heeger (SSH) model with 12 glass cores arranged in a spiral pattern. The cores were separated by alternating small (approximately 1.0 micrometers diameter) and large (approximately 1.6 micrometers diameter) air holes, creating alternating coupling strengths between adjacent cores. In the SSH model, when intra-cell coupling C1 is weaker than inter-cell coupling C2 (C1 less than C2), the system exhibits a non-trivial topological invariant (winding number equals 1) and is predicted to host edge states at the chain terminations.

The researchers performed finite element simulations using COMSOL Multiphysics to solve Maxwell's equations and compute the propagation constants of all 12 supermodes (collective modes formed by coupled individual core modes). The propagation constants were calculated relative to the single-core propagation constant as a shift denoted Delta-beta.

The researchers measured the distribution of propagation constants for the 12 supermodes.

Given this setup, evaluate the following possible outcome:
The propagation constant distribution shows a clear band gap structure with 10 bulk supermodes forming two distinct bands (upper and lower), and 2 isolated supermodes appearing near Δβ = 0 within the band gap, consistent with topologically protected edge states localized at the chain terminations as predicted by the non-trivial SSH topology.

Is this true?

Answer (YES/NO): YES